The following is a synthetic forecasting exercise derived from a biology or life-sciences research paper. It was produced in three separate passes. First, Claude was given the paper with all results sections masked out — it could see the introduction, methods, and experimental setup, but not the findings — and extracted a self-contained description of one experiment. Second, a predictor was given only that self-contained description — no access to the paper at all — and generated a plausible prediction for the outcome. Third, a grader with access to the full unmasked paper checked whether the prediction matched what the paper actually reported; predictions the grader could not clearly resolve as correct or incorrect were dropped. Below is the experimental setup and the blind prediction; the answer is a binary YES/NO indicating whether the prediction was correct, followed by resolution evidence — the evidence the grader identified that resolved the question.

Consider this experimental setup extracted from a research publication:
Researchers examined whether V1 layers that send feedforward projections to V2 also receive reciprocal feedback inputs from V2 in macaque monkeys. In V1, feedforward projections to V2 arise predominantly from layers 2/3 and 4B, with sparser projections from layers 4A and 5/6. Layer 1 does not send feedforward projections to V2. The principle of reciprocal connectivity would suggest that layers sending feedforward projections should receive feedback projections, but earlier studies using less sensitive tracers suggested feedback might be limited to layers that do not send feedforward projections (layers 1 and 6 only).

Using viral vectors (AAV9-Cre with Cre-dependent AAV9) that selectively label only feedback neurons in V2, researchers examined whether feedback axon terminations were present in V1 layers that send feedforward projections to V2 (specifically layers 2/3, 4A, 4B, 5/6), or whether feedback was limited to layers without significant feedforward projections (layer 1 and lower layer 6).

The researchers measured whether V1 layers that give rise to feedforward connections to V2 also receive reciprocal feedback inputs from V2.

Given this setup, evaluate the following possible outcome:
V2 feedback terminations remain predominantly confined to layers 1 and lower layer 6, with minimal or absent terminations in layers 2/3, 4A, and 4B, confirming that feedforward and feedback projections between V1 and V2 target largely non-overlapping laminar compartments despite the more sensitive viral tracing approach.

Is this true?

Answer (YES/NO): NO